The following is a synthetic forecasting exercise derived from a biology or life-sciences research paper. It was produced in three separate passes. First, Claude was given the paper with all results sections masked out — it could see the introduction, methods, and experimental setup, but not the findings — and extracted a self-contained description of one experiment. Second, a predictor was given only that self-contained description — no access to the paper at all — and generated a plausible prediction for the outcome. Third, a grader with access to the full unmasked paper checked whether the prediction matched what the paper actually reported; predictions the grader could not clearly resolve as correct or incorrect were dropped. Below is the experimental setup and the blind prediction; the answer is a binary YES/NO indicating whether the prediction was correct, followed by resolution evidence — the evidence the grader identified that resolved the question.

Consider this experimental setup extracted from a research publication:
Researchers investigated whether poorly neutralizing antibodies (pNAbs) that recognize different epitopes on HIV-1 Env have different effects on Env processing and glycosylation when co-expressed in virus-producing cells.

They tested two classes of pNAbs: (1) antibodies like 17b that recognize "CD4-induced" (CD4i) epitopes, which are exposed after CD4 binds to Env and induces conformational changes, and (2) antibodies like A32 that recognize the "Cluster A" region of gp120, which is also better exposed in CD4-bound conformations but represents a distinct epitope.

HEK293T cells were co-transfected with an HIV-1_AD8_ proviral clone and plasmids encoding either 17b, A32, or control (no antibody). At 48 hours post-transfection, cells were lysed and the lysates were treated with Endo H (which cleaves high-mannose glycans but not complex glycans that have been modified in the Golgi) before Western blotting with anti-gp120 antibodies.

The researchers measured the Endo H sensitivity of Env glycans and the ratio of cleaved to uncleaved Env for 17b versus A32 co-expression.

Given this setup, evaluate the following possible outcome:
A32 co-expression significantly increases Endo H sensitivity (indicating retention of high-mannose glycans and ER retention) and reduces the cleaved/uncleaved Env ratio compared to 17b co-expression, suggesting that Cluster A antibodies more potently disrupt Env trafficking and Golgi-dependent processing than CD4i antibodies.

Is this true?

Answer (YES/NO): NO